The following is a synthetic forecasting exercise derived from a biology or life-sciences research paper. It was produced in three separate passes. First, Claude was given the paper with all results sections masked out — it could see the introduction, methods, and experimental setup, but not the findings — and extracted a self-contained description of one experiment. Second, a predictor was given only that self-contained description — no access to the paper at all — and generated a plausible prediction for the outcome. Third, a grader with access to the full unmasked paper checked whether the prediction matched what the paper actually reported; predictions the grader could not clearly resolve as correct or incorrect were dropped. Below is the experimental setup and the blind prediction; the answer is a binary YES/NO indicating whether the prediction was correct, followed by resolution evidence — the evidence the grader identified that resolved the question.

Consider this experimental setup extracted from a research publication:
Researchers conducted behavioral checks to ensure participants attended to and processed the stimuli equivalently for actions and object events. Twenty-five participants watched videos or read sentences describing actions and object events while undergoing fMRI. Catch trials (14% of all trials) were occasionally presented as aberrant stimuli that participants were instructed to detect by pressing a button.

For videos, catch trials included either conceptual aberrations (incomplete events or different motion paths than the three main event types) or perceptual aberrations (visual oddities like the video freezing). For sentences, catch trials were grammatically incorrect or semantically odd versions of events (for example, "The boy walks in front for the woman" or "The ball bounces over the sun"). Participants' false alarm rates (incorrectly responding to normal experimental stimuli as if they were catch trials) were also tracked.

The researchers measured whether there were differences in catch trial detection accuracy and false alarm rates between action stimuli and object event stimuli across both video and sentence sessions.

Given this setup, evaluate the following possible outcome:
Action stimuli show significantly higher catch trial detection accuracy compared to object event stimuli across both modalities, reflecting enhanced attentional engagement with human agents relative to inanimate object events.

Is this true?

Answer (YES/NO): NO